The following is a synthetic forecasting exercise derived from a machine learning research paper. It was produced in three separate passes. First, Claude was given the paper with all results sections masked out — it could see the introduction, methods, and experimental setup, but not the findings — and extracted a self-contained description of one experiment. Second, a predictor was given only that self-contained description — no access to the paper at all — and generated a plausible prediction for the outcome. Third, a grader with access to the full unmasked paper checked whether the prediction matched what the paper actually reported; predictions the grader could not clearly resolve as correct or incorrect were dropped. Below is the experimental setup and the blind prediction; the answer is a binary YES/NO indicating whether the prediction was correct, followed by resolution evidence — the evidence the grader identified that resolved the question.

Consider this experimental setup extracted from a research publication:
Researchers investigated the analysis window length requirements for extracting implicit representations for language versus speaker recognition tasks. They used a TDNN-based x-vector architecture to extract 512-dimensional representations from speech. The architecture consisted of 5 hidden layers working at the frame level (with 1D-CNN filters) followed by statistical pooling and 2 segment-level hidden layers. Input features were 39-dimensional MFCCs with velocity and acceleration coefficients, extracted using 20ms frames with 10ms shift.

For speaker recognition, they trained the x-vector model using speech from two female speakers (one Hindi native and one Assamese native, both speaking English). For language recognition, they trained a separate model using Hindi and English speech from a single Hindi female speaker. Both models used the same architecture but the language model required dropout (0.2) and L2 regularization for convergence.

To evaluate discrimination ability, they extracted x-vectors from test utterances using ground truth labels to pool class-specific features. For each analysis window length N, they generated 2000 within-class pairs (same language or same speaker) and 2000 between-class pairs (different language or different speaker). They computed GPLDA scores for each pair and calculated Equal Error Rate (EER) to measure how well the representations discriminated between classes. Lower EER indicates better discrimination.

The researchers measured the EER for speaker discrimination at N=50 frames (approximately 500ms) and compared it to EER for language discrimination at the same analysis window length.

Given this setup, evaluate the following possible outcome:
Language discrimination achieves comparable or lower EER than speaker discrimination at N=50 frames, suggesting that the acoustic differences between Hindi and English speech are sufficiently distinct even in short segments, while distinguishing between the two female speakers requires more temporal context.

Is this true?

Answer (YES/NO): NO